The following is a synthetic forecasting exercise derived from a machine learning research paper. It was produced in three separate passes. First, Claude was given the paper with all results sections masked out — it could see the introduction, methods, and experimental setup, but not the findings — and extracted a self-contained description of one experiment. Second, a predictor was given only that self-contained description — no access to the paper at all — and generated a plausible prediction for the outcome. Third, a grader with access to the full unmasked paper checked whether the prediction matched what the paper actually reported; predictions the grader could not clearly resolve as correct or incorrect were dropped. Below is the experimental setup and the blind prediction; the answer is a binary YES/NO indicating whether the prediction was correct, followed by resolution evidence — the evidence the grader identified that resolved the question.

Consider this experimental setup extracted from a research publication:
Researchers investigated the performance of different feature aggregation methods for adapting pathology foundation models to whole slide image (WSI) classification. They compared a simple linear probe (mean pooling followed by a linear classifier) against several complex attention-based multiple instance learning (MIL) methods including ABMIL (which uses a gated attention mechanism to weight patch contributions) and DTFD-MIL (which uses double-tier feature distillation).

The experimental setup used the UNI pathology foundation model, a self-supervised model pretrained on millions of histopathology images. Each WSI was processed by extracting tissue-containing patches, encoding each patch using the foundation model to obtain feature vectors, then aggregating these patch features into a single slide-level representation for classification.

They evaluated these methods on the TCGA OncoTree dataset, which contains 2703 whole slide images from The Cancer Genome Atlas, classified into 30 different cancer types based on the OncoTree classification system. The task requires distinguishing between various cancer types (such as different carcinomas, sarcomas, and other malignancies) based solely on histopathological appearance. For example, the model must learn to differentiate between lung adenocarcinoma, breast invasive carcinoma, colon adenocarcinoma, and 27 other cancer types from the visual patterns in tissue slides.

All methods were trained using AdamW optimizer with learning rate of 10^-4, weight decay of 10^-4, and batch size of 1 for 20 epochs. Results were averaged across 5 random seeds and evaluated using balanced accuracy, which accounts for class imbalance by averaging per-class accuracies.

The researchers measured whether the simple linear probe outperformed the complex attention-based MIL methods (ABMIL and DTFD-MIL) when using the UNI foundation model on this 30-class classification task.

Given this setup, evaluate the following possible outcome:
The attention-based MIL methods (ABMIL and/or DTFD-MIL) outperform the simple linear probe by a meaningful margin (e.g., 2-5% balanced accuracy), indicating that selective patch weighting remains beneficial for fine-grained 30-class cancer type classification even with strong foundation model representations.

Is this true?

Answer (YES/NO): NO